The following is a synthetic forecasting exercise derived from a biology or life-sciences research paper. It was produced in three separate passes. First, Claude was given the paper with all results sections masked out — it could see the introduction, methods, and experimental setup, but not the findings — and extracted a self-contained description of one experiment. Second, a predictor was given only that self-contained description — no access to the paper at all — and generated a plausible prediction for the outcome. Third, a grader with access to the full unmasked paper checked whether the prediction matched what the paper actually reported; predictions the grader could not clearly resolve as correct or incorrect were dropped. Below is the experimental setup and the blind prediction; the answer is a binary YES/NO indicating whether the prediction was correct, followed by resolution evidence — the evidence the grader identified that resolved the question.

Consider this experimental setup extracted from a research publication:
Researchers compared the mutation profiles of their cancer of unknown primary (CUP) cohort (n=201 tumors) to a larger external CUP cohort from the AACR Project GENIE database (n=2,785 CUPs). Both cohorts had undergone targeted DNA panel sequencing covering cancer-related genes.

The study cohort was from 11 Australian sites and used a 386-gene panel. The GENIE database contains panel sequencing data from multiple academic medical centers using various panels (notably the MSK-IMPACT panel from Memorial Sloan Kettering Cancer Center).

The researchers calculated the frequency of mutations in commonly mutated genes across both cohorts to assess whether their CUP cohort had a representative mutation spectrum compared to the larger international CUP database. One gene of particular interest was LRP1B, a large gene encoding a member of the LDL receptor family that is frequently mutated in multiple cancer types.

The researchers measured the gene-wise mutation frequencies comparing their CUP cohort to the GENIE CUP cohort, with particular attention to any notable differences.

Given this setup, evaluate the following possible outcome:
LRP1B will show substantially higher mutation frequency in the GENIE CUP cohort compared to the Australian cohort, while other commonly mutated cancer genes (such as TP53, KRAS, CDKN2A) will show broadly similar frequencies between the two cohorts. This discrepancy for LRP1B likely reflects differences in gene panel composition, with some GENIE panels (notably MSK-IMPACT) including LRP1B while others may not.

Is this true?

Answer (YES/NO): NO